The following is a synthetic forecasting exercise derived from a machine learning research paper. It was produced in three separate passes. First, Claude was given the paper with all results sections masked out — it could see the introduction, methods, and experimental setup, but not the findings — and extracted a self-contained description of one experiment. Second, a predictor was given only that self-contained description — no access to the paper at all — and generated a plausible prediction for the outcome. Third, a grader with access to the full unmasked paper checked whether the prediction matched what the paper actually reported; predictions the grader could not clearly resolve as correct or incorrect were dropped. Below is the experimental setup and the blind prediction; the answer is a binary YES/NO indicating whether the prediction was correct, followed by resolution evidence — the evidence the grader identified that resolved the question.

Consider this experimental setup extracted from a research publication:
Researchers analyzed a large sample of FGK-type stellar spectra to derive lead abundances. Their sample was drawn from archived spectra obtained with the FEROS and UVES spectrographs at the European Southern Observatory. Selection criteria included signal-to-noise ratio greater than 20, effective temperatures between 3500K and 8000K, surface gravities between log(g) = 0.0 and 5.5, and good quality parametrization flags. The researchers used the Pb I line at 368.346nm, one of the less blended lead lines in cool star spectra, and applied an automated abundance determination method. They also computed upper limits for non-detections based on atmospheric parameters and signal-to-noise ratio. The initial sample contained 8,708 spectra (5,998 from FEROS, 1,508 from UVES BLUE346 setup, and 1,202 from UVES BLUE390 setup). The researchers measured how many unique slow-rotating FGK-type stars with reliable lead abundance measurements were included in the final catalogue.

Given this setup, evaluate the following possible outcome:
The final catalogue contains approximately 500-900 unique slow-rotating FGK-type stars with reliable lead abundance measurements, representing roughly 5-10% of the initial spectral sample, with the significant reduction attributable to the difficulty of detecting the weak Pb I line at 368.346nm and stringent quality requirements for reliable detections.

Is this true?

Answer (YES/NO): YES